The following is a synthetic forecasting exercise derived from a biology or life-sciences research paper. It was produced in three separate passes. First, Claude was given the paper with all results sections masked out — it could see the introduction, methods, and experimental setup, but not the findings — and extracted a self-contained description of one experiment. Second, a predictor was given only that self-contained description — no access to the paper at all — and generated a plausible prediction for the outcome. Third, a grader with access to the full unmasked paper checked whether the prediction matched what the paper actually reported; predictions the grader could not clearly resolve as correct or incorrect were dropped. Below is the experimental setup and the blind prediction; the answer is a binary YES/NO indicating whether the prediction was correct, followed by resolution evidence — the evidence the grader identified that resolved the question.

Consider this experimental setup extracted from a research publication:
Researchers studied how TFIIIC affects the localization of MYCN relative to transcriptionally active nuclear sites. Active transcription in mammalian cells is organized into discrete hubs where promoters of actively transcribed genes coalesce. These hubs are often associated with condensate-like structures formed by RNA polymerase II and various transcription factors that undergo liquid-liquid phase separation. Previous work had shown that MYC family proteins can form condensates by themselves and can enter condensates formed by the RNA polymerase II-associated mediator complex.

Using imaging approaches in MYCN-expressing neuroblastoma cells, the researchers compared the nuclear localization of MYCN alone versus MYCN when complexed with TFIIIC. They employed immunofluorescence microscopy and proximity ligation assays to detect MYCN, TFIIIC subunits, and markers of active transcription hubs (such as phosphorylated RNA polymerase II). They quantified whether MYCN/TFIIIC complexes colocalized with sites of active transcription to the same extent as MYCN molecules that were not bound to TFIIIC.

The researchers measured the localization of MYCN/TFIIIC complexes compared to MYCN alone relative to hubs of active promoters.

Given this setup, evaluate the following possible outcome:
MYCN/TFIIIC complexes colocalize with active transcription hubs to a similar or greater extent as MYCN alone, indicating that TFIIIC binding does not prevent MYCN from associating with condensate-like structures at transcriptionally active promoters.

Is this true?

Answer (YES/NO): NO